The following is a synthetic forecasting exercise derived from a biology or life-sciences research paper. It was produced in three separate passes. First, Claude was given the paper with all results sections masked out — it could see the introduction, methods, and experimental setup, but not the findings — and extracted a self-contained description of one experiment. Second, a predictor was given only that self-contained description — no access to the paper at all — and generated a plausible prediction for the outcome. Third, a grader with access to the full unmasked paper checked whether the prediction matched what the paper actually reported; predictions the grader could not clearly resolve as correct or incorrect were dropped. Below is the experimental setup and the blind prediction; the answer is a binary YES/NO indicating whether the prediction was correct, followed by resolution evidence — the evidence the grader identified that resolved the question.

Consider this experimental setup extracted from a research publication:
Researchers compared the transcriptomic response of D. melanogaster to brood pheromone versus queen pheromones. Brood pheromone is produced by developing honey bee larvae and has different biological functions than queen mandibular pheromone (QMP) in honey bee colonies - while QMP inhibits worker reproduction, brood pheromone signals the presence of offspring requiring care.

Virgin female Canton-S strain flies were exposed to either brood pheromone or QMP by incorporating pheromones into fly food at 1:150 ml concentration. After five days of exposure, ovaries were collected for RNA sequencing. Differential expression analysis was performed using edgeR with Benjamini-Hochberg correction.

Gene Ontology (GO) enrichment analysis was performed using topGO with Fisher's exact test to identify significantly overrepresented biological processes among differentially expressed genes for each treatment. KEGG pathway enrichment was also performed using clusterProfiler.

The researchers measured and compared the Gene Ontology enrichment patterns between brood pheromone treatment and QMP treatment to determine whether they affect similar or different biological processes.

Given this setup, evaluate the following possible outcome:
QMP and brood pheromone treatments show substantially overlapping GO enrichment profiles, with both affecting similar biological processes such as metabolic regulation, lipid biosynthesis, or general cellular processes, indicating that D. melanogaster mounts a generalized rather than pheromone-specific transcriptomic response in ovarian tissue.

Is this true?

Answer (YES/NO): NO